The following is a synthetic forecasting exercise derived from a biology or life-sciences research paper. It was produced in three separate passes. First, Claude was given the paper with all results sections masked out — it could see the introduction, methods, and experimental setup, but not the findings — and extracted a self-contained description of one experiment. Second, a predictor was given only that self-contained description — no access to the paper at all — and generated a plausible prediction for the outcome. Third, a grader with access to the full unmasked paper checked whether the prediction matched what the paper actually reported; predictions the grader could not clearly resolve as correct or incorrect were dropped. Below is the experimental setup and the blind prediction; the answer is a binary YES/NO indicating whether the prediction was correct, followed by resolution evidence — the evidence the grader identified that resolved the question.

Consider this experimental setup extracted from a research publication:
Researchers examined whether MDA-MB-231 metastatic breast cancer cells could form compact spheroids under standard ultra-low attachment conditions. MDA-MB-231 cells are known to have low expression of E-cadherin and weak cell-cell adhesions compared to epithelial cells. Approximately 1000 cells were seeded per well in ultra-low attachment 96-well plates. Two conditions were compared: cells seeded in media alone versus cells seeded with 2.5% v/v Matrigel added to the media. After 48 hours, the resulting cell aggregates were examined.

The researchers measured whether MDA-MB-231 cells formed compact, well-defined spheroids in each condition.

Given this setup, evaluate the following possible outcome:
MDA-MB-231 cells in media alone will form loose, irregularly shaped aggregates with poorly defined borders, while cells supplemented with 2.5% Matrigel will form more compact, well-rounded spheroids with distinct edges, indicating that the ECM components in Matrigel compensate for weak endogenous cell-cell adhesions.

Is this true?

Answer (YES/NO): YES